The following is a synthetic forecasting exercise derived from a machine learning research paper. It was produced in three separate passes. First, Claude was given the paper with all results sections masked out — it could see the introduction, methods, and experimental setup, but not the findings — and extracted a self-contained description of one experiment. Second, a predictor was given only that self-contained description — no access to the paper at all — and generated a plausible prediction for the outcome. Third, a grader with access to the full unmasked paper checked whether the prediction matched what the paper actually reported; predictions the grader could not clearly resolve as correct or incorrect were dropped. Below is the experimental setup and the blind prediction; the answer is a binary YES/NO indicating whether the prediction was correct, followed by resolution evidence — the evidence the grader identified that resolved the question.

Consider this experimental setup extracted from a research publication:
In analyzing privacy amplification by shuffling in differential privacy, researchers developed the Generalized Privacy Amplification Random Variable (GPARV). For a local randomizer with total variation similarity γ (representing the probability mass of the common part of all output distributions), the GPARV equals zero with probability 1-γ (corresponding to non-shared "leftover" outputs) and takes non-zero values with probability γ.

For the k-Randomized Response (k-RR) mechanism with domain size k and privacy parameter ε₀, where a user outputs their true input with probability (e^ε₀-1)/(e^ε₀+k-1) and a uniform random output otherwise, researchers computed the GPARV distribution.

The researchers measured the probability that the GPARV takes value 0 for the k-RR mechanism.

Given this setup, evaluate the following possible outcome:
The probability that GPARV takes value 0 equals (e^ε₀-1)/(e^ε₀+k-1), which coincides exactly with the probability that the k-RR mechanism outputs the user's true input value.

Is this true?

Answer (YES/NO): YES